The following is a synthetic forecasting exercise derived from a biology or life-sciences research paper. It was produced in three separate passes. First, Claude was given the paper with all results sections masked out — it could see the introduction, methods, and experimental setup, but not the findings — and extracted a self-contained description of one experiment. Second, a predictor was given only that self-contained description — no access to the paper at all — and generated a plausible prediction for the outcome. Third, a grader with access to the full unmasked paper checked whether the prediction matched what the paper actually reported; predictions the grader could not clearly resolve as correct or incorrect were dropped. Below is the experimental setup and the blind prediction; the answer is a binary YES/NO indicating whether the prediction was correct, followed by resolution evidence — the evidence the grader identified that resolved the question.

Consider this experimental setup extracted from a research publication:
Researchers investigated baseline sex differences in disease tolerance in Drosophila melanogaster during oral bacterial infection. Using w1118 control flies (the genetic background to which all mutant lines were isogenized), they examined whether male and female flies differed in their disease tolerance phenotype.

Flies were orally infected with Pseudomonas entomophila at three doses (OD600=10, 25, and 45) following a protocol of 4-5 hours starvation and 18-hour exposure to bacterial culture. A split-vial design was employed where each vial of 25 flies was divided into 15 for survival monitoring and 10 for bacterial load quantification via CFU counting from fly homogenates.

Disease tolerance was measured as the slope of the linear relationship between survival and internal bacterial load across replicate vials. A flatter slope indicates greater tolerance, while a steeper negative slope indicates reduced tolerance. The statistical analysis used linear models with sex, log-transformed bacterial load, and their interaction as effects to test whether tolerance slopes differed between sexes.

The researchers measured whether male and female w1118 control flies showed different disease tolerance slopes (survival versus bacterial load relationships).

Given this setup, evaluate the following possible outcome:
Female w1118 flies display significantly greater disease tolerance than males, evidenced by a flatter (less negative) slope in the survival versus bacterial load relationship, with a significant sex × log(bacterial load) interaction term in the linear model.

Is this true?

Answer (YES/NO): NO